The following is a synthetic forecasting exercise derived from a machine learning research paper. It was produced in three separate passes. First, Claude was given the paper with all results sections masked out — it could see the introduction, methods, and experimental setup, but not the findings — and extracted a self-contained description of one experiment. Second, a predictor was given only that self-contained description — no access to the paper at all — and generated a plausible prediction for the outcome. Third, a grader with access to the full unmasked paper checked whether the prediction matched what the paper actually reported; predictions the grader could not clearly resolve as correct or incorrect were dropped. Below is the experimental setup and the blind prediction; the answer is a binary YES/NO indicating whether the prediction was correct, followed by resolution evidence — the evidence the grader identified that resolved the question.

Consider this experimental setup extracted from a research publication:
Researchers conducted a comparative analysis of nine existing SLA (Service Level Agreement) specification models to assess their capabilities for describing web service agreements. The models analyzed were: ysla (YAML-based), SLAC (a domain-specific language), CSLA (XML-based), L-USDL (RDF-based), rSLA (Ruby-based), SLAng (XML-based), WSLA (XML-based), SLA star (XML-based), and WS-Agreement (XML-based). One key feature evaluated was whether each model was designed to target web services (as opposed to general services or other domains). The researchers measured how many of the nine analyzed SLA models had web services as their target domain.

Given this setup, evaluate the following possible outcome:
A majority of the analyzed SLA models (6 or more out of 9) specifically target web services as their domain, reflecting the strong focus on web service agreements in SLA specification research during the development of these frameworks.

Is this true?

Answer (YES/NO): YES